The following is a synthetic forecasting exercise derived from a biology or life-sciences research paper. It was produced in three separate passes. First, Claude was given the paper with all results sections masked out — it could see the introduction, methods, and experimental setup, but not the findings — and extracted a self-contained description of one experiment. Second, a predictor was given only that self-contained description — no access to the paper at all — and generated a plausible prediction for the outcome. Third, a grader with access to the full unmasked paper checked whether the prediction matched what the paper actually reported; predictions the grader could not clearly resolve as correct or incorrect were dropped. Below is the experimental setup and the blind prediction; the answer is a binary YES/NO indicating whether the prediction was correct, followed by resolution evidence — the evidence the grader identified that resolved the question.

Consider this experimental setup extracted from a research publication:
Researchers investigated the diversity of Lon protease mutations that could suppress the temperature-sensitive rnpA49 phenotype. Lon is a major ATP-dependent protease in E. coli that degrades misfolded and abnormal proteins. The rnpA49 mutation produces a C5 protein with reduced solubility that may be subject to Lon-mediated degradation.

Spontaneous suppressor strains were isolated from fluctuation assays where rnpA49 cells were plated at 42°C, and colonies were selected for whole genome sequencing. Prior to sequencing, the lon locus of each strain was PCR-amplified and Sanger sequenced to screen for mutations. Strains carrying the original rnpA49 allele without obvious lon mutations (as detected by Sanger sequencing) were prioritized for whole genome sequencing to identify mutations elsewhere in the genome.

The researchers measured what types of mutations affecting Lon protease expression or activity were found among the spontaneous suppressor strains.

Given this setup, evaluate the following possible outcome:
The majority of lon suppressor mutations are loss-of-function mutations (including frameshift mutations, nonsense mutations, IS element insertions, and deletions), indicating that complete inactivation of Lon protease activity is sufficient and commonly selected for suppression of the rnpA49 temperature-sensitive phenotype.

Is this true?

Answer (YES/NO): NO